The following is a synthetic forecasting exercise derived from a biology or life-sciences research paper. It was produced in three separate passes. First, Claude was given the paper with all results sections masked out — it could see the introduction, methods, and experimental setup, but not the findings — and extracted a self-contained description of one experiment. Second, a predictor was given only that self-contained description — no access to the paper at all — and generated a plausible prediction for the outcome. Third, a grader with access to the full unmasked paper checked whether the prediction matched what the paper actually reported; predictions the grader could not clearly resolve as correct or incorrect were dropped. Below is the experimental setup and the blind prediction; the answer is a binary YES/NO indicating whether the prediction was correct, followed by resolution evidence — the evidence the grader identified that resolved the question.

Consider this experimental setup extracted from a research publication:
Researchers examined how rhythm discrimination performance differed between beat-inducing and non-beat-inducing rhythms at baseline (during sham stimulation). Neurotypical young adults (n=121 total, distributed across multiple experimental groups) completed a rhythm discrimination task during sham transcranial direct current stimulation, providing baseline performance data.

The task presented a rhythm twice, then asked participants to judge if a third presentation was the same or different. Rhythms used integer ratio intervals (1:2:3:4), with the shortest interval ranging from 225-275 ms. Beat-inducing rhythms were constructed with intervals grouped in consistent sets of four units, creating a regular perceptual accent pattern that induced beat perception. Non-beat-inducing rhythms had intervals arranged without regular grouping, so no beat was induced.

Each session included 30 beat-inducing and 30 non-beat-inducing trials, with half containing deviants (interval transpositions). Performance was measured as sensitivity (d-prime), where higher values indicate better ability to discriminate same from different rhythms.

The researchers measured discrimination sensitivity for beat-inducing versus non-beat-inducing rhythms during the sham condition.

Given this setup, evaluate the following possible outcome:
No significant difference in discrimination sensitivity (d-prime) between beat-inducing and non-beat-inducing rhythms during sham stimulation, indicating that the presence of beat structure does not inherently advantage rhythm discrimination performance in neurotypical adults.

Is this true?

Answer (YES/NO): NO